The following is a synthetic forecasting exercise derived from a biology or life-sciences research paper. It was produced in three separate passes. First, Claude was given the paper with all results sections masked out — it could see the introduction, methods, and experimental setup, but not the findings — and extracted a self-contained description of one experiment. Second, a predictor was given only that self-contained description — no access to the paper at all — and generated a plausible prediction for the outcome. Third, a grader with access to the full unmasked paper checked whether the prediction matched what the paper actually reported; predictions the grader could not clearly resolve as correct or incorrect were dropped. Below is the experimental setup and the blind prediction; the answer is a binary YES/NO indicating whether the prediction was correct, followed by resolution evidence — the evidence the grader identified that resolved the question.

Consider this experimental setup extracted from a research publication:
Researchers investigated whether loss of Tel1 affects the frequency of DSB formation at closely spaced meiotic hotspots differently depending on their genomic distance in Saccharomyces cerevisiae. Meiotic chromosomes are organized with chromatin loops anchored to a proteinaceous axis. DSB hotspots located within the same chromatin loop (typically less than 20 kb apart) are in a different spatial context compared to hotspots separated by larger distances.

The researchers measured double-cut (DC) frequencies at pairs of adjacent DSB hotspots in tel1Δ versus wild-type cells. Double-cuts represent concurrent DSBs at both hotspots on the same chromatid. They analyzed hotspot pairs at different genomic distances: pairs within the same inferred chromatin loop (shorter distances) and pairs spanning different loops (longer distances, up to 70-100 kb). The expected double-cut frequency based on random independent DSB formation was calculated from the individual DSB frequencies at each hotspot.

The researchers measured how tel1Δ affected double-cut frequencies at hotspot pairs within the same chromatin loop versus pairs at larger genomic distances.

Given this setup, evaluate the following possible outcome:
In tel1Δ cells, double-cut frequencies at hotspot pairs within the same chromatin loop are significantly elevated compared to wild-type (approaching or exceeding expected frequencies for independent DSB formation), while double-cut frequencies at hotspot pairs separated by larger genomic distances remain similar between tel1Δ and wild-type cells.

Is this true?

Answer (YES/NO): NO